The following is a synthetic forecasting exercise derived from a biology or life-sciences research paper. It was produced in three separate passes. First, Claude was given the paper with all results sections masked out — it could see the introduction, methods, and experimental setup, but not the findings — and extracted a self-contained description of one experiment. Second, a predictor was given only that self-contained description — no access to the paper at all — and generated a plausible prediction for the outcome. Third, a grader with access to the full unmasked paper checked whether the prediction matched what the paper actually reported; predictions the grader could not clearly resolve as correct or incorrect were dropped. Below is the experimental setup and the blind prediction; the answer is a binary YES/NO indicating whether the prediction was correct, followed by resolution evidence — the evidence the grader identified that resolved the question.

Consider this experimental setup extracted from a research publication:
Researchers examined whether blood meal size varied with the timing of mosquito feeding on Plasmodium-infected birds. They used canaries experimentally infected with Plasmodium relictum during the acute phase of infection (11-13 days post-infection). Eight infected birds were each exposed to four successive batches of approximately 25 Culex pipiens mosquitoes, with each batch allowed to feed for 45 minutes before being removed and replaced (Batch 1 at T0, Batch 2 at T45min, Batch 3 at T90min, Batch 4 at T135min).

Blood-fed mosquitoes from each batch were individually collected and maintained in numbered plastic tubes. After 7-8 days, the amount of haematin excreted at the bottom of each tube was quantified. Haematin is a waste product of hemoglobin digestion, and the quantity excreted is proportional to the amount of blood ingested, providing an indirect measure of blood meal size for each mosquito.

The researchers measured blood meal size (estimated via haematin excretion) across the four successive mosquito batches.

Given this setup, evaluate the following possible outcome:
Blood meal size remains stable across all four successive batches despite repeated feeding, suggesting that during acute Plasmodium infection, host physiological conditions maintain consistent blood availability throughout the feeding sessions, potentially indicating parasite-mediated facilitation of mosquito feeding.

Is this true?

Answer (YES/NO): YES